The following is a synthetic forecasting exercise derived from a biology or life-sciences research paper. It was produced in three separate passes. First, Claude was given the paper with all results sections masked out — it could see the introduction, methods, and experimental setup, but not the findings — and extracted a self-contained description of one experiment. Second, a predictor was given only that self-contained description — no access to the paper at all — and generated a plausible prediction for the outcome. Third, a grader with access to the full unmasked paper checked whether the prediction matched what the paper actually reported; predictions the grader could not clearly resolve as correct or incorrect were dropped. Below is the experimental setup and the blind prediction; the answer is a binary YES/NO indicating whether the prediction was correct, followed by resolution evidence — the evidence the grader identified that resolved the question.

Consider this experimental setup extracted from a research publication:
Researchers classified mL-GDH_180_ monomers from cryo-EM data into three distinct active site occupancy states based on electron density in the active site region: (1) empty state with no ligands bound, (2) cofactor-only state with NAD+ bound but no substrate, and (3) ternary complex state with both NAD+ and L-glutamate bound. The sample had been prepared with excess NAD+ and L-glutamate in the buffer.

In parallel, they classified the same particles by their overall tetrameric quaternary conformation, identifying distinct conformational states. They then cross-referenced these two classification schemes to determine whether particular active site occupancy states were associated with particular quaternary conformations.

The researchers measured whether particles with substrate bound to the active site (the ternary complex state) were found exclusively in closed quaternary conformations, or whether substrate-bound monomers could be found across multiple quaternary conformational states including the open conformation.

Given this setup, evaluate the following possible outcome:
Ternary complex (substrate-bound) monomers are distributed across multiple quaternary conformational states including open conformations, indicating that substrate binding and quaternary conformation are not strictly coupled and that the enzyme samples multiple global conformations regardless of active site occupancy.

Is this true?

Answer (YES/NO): YES